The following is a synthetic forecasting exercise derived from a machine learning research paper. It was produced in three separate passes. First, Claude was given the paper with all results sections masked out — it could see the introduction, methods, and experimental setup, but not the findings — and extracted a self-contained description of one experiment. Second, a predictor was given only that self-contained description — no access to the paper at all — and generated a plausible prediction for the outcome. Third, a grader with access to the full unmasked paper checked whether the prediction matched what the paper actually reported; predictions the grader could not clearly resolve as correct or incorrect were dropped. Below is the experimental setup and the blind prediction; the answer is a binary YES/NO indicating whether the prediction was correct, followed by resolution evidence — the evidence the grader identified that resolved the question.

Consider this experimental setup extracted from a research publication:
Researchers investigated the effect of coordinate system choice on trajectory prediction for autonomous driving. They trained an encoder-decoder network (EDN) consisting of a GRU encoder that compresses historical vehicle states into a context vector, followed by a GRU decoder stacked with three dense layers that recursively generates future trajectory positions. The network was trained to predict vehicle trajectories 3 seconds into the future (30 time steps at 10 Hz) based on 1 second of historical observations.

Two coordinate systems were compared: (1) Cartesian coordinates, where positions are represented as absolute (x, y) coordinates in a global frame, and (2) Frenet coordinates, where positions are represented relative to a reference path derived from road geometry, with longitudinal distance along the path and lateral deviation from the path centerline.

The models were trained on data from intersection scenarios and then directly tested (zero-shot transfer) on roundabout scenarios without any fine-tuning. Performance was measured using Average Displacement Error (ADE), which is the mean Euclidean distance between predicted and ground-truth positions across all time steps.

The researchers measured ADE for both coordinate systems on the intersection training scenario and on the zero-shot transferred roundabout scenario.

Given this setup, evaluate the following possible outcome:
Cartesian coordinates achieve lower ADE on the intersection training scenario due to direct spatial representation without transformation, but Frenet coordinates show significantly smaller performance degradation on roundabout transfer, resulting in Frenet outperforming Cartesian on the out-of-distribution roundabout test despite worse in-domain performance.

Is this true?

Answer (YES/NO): NO